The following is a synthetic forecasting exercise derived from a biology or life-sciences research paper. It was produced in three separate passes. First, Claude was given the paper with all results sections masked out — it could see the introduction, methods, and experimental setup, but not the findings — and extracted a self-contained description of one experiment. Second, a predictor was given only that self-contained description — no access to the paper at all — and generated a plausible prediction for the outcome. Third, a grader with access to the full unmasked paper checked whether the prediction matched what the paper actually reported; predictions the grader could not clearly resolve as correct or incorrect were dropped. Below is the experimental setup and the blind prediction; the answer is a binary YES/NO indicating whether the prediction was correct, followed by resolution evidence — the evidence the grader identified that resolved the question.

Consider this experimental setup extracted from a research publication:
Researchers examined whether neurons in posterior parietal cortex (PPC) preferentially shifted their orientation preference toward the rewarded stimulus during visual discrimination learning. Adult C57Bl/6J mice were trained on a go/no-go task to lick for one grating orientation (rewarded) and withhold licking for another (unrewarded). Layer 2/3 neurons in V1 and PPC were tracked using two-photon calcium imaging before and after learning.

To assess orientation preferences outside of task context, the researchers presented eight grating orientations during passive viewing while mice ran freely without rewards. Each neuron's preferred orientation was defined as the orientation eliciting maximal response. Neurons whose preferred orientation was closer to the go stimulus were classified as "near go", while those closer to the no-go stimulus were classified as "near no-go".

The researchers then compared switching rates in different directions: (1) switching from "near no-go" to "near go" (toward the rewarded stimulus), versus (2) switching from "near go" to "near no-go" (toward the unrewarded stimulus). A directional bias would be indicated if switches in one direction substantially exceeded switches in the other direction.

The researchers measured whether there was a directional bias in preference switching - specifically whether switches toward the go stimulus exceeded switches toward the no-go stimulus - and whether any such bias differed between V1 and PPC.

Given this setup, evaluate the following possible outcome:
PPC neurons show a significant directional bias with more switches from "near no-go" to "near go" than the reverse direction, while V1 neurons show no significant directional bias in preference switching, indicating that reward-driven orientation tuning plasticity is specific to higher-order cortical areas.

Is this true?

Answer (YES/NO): YES